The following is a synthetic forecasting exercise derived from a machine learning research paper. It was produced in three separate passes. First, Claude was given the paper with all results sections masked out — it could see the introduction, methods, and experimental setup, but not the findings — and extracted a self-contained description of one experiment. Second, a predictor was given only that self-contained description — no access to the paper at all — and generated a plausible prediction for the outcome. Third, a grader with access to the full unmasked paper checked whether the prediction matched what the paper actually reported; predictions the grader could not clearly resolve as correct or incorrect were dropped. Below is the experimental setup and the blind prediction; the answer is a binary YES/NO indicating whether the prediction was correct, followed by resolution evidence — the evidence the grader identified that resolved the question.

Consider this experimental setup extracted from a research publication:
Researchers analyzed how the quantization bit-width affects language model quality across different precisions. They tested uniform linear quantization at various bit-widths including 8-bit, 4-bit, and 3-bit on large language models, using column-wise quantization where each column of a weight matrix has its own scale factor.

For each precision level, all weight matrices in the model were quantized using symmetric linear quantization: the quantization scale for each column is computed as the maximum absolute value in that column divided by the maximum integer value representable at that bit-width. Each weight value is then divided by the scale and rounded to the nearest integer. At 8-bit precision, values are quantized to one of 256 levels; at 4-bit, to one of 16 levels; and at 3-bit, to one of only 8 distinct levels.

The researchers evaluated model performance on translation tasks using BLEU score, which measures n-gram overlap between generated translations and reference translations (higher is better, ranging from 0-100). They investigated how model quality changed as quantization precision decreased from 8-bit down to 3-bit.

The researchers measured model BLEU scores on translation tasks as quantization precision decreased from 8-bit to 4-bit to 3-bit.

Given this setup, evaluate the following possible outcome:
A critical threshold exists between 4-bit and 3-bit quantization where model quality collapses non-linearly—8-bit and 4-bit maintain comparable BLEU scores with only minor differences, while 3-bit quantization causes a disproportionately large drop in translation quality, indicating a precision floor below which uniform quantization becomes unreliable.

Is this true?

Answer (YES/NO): NO